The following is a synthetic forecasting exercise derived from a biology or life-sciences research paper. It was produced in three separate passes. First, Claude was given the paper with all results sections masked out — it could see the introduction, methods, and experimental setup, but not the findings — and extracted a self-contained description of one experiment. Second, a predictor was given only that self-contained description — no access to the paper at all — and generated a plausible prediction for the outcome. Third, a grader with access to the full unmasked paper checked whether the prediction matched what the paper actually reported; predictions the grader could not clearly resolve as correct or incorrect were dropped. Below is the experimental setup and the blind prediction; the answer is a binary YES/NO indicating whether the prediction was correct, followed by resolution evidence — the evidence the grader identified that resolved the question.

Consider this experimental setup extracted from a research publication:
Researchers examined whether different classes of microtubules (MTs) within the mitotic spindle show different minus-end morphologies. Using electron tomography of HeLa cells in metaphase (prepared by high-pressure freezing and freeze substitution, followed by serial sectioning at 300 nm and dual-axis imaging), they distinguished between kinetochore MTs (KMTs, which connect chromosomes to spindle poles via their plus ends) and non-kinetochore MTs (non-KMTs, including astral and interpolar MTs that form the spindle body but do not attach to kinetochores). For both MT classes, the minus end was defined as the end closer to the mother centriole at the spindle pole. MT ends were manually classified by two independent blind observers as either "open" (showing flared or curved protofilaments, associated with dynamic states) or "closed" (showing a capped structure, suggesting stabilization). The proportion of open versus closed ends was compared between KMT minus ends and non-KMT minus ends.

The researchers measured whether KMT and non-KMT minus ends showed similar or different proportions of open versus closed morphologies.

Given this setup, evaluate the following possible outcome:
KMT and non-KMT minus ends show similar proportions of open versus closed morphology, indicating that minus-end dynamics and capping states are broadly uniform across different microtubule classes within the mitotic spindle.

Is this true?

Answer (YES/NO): YES